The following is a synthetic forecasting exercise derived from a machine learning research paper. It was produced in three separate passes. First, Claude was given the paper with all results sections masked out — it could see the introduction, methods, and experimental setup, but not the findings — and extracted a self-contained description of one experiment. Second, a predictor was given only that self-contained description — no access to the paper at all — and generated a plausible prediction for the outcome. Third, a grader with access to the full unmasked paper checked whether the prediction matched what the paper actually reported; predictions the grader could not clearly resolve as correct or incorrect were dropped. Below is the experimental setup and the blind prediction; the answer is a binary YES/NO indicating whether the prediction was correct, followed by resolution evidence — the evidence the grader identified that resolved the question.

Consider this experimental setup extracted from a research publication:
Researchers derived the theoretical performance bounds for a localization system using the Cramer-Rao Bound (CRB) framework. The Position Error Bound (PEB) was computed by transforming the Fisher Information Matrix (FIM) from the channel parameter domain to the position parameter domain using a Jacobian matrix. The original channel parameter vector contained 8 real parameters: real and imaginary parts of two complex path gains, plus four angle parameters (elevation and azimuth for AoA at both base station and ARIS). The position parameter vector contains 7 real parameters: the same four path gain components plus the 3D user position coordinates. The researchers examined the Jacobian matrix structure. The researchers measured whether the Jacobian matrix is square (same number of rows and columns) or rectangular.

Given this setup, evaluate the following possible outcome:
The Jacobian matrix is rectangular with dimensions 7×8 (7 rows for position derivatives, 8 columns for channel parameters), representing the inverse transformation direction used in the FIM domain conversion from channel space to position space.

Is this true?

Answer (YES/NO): NO